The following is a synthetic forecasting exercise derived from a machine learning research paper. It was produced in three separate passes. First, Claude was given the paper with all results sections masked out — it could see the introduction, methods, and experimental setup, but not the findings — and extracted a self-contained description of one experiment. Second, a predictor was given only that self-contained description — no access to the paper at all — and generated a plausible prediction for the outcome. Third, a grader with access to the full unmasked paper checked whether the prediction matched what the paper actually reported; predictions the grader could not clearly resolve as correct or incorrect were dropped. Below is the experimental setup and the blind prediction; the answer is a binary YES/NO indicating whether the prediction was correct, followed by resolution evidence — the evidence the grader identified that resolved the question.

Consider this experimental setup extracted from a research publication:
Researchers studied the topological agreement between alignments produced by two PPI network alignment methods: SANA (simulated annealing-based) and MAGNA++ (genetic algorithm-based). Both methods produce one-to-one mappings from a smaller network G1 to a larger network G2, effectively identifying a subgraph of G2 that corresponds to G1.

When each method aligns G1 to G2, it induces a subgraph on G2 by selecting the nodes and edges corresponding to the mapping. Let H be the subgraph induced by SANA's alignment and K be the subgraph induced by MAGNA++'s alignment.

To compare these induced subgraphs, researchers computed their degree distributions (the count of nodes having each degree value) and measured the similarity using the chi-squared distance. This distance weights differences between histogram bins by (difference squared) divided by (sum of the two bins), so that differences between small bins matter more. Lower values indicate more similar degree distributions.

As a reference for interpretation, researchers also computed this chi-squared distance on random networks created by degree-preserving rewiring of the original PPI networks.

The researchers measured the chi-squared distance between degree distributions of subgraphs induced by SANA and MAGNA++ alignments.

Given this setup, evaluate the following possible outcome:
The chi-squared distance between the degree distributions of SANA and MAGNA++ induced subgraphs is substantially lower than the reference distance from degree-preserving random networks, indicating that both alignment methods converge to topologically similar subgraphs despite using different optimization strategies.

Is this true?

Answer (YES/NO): NO